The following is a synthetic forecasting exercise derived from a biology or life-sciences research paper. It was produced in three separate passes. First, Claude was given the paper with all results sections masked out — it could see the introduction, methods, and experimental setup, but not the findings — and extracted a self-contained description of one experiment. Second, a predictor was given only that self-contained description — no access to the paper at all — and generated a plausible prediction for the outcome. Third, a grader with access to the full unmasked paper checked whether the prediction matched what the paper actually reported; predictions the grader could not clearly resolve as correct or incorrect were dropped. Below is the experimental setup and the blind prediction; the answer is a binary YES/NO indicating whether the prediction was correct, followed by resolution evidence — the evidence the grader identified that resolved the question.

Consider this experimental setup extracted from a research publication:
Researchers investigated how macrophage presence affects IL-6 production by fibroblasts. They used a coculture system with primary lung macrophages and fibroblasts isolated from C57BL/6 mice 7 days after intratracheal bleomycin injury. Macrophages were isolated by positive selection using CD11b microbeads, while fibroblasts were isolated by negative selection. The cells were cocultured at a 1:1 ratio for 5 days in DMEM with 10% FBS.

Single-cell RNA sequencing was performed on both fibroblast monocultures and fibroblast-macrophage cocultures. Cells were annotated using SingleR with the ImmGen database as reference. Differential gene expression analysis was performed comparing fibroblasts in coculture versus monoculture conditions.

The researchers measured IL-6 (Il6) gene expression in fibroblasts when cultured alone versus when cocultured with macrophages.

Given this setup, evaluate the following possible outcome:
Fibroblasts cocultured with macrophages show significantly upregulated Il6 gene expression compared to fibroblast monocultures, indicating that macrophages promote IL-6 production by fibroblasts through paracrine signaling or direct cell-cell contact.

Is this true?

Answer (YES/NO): YES